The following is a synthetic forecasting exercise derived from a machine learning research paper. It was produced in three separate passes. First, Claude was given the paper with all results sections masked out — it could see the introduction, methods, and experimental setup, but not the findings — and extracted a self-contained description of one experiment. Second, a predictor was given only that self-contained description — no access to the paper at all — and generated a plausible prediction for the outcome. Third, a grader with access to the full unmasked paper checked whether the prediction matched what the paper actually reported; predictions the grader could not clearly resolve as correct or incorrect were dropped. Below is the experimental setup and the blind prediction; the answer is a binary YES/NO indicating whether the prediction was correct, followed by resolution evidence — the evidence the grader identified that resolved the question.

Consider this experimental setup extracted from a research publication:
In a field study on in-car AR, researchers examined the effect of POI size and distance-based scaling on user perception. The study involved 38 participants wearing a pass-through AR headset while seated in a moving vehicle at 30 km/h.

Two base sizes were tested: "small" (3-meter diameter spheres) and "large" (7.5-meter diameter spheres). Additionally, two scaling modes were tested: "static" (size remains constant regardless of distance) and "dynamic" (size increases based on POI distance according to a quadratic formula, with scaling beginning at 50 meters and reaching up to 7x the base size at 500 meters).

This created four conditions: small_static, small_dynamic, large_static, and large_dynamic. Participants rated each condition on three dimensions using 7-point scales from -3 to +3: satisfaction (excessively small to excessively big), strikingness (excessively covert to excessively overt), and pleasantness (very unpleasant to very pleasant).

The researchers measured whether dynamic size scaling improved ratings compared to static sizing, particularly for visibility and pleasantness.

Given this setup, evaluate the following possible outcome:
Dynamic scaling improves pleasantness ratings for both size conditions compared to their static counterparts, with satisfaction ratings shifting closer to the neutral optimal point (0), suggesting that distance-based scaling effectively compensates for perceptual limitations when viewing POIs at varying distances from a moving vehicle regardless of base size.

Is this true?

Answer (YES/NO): NO